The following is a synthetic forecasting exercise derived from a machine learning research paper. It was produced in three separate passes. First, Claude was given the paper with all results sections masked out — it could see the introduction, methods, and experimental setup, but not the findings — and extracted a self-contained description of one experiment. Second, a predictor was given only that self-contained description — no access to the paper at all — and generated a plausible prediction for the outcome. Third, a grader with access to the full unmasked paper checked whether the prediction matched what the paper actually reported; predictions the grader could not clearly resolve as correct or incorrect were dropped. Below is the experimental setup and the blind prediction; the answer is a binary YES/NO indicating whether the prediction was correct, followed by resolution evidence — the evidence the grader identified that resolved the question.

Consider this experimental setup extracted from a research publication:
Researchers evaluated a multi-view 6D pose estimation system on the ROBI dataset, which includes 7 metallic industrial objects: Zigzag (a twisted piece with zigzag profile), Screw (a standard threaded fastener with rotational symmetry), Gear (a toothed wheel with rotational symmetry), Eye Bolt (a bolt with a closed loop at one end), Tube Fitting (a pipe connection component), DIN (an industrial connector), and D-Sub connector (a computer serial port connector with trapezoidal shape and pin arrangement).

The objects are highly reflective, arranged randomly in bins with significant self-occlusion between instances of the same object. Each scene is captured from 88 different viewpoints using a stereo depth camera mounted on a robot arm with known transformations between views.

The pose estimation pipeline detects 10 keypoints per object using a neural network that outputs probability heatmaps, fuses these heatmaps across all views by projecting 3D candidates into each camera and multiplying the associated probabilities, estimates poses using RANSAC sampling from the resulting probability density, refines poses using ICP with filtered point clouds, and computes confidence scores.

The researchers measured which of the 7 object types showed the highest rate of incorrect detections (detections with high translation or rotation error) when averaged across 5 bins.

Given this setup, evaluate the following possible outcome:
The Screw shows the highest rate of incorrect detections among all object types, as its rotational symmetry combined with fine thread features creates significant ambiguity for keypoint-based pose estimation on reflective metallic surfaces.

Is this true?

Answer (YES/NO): NO